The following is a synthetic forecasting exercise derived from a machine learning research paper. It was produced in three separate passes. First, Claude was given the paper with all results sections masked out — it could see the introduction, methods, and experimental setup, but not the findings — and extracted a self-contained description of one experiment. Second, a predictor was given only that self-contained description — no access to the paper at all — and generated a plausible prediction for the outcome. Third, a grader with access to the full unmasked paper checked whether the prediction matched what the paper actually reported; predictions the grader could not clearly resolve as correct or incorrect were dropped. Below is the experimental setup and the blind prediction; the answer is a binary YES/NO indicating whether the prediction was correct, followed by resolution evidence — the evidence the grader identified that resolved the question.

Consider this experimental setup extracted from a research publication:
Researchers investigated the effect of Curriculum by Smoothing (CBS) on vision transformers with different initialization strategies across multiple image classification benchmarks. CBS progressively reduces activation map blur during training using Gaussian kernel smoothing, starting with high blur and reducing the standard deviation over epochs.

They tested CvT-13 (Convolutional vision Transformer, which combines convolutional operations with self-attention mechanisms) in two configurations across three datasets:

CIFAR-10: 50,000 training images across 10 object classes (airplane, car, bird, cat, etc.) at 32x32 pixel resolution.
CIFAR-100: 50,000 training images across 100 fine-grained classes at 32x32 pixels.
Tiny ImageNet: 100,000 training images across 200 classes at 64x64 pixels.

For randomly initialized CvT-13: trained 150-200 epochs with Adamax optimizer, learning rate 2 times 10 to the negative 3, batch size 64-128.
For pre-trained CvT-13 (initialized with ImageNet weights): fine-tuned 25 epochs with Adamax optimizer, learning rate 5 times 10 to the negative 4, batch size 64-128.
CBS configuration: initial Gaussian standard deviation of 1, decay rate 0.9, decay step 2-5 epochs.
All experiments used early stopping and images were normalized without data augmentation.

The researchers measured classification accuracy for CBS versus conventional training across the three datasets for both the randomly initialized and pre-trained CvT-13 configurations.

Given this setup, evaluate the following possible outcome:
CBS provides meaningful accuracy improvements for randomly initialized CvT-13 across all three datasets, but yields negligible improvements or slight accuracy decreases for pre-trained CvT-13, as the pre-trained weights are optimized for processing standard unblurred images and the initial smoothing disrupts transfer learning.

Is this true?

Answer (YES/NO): NO